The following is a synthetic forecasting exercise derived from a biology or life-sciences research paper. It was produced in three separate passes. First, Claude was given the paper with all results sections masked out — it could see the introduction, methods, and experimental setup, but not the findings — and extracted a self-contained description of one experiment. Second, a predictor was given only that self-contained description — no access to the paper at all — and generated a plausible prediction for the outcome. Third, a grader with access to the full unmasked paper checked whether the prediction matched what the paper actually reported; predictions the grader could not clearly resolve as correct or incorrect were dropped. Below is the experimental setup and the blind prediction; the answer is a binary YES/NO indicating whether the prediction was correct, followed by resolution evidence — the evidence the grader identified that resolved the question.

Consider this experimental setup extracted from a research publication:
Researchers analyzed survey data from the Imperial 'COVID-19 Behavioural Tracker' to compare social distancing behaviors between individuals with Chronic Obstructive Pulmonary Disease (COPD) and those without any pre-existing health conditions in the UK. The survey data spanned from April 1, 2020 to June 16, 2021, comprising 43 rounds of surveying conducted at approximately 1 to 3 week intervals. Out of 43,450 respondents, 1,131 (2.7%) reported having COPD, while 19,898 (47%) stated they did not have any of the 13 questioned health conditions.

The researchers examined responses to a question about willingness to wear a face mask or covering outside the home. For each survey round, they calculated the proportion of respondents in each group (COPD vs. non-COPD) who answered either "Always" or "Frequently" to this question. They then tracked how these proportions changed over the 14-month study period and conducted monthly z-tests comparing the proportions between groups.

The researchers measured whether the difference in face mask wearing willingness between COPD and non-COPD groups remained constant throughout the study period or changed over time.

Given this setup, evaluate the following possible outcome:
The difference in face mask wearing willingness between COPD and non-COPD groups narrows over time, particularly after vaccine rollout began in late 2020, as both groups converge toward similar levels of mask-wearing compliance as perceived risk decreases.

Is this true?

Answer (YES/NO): NO